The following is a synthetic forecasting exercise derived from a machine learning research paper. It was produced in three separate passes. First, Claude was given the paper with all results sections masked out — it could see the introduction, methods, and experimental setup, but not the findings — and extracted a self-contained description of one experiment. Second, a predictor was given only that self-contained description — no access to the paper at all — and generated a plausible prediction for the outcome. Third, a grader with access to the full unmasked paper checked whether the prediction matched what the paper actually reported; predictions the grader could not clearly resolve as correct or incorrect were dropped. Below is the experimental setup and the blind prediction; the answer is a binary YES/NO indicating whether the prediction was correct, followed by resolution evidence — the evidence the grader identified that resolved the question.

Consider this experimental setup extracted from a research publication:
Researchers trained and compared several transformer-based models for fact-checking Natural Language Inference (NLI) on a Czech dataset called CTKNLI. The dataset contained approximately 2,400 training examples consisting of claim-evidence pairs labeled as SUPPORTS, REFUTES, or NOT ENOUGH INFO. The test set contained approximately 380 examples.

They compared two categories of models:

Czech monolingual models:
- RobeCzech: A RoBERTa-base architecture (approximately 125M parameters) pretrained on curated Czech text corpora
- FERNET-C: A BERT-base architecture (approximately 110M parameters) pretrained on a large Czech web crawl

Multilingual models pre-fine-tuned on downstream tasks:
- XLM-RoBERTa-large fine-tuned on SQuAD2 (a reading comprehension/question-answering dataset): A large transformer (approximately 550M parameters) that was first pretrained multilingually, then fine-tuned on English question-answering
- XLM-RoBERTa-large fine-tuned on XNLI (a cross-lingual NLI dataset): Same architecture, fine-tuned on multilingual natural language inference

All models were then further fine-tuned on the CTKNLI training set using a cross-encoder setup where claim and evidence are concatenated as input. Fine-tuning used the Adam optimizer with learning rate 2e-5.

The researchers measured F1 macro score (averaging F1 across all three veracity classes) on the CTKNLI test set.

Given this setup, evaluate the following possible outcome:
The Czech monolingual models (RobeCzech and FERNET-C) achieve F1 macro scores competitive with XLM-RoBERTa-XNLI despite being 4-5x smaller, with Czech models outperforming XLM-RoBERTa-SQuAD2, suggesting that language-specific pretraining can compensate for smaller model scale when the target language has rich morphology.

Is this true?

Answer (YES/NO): NO